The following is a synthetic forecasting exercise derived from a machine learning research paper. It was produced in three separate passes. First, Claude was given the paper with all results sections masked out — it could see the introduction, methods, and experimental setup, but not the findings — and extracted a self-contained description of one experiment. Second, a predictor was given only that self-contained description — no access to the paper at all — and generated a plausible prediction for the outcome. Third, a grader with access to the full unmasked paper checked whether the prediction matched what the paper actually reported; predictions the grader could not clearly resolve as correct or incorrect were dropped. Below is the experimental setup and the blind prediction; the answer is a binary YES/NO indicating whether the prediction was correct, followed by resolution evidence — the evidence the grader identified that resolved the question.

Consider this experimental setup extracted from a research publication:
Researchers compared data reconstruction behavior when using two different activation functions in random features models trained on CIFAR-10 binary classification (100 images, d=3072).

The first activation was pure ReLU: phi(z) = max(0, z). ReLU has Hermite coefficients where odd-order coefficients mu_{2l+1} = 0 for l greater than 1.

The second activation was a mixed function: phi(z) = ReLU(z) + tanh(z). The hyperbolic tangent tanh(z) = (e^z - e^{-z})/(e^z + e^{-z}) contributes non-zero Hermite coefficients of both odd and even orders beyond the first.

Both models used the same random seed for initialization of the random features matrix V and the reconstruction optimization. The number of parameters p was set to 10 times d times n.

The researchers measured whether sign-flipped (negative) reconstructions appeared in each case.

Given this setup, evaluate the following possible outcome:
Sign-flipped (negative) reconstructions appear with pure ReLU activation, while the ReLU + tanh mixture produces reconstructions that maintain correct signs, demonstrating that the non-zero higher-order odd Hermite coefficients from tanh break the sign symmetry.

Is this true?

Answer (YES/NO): YES